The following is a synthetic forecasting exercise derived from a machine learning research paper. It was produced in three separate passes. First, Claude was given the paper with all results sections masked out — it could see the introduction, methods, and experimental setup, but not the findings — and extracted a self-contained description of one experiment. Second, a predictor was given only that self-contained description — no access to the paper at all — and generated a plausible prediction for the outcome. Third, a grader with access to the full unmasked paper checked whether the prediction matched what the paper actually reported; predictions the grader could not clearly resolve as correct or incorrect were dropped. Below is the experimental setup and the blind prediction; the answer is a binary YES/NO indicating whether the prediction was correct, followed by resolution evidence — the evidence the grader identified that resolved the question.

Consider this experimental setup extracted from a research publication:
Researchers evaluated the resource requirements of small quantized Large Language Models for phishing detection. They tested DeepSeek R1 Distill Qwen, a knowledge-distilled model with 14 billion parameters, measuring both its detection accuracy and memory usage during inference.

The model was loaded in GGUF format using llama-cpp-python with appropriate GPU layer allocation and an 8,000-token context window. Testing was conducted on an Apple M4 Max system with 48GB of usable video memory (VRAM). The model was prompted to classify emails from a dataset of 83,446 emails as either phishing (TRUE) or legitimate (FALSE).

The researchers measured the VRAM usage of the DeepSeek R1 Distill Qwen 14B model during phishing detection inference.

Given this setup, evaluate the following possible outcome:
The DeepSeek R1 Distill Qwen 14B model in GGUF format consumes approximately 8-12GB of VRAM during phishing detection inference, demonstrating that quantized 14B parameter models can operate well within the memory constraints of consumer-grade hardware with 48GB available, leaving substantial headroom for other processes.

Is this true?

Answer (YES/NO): NO